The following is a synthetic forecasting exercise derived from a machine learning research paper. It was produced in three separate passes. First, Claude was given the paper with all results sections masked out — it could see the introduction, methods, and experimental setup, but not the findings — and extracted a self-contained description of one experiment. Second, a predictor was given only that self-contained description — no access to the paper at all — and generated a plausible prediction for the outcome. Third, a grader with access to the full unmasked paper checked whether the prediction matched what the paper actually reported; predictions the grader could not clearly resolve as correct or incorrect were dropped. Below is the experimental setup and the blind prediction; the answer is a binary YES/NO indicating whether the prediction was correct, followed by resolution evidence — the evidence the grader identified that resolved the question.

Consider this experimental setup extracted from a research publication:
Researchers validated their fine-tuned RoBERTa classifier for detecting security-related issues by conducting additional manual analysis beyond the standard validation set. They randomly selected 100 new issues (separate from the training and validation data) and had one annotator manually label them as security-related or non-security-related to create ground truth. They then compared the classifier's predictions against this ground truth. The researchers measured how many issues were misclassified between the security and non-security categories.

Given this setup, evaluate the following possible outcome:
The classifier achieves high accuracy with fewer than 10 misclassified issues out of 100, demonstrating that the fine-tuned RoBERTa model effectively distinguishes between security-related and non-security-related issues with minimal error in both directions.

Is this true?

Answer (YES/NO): YES